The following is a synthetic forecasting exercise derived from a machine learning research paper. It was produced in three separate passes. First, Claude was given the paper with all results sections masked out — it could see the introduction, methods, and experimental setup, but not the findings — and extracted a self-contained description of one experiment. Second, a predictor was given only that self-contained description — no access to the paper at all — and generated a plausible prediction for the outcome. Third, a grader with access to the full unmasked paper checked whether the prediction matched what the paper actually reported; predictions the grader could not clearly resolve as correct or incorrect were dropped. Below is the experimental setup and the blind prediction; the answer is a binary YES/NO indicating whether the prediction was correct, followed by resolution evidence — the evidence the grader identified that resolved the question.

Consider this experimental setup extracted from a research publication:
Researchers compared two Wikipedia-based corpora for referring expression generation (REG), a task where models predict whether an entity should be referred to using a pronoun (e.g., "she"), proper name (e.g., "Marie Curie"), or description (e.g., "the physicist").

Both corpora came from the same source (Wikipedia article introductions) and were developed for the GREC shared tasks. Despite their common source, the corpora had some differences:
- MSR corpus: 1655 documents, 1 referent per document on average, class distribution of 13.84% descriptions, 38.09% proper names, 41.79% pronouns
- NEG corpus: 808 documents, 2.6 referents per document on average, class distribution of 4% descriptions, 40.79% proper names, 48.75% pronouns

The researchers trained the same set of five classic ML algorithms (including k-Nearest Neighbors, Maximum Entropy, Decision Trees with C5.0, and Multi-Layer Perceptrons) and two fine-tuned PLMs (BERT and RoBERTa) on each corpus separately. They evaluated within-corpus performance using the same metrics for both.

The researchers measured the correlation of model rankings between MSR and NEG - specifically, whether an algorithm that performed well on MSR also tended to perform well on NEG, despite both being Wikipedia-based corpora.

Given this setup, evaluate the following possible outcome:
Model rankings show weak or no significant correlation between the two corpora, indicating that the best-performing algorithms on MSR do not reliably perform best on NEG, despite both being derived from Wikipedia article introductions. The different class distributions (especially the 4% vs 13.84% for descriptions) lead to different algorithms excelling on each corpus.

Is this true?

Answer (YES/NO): NO